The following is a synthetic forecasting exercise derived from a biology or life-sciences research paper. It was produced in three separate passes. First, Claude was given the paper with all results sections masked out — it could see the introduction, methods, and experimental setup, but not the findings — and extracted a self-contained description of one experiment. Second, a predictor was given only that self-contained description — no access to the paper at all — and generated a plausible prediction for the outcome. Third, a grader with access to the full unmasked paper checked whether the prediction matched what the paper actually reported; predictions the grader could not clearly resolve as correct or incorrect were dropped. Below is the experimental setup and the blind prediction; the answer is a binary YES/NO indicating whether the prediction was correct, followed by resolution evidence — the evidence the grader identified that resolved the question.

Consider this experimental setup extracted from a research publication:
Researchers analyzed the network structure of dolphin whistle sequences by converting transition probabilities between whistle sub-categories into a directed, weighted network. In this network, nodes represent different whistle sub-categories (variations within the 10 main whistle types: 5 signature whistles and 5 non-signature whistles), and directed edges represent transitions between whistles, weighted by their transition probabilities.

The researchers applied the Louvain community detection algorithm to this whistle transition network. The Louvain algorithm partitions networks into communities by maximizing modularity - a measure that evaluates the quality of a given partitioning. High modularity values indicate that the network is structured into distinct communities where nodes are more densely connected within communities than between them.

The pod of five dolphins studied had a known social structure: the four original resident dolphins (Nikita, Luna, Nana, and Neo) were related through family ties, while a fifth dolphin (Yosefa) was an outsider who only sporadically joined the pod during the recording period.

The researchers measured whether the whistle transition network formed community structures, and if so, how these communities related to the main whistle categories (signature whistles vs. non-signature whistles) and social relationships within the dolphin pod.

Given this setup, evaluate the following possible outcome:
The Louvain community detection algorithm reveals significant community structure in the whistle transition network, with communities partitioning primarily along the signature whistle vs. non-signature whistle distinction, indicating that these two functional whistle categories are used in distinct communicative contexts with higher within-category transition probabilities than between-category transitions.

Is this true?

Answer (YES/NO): NO